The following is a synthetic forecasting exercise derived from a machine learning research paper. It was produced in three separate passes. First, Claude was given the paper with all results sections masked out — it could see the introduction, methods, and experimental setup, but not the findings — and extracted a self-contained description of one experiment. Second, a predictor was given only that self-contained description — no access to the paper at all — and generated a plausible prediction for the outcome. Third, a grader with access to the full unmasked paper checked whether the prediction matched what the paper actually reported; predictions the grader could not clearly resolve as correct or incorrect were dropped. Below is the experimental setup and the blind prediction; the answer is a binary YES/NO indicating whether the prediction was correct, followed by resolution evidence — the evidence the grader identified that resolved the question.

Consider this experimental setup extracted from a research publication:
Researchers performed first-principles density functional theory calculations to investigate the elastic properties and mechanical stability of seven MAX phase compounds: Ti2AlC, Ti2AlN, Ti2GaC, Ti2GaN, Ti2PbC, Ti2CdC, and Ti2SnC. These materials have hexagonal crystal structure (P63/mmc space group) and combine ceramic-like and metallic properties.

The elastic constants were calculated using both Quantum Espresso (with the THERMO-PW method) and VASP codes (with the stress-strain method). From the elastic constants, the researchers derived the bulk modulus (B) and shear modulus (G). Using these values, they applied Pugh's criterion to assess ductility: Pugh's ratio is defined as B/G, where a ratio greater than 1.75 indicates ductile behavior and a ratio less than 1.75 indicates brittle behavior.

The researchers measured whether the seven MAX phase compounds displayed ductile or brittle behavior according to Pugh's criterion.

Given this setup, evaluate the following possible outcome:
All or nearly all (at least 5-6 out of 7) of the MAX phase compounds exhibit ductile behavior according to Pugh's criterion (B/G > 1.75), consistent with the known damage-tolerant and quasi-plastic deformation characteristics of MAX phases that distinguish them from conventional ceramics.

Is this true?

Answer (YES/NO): NO